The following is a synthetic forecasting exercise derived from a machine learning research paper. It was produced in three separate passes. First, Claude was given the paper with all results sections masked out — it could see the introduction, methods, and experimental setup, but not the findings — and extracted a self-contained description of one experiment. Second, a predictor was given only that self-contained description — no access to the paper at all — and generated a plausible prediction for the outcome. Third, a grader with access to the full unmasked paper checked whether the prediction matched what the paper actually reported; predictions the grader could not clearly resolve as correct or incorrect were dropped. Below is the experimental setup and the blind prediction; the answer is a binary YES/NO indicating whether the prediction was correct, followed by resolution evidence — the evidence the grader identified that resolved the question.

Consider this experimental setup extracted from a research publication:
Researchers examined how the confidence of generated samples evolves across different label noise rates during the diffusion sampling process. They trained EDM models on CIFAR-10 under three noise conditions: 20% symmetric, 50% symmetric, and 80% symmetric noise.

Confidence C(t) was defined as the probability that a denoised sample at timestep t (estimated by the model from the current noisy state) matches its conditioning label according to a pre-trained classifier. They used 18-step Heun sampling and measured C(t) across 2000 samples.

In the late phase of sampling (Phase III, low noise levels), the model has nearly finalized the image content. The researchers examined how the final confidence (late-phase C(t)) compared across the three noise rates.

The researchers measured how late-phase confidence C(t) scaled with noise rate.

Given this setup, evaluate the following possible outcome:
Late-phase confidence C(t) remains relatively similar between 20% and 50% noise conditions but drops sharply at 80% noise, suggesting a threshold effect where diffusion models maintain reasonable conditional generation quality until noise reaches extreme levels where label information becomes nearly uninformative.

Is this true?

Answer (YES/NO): NO